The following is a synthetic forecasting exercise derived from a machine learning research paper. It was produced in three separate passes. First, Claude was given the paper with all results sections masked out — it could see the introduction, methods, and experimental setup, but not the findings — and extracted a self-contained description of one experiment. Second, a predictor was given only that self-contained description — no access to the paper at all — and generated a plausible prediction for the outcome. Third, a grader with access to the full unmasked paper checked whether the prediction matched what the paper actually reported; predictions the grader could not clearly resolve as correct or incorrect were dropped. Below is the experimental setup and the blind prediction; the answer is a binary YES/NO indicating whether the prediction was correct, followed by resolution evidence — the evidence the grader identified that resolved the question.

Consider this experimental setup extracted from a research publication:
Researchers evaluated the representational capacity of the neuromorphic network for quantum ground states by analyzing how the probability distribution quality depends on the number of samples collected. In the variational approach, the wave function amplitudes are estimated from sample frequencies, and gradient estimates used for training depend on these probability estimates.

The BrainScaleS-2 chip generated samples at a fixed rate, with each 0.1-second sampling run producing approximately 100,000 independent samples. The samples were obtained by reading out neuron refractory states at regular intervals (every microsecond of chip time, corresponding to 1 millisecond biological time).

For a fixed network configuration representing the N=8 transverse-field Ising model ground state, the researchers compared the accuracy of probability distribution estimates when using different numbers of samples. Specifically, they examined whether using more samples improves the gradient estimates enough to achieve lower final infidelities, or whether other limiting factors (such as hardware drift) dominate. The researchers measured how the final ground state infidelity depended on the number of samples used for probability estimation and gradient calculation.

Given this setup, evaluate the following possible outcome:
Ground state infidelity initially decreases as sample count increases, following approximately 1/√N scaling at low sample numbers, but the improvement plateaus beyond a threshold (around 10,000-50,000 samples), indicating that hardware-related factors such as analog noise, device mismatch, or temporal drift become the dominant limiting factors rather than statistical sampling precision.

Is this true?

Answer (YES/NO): NO